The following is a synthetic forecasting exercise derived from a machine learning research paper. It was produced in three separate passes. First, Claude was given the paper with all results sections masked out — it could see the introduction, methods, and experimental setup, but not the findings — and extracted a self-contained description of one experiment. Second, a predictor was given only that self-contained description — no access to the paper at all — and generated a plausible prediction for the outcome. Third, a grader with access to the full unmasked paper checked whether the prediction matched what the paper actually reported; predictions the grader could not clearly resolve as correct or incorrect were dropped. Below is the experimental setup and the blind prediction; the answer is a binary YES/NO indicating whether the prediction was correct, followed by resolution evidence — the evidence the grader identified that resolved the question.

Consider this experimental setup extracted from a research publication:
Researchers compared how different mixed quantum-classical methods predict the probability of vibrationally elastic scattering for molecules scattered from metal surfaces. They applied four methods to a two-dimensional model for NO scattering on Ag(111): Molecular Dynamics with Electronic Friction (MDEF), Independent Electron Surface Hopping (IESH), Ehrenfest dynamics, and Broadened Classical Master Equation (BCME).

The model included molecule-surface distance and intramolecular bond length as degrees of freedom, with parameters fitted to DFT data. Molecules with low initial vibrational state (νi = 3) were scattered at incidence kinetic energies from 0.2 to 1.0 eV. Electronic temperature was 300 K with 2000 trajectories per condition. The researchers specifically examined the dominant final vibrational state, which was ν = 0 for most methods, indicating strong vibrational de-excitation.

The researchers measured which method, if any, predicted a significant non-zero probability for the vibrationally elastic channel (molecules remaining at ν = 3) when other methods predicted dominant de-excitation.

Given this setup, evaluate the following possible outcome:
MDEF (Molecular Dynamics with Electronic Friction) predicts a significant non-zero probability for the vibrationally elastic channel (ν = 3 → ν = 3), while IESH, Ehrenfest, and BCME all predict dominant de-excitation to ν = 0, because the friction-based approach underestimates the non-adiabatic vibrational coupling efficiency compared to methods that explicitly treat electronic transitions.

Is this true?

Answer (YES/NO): NO